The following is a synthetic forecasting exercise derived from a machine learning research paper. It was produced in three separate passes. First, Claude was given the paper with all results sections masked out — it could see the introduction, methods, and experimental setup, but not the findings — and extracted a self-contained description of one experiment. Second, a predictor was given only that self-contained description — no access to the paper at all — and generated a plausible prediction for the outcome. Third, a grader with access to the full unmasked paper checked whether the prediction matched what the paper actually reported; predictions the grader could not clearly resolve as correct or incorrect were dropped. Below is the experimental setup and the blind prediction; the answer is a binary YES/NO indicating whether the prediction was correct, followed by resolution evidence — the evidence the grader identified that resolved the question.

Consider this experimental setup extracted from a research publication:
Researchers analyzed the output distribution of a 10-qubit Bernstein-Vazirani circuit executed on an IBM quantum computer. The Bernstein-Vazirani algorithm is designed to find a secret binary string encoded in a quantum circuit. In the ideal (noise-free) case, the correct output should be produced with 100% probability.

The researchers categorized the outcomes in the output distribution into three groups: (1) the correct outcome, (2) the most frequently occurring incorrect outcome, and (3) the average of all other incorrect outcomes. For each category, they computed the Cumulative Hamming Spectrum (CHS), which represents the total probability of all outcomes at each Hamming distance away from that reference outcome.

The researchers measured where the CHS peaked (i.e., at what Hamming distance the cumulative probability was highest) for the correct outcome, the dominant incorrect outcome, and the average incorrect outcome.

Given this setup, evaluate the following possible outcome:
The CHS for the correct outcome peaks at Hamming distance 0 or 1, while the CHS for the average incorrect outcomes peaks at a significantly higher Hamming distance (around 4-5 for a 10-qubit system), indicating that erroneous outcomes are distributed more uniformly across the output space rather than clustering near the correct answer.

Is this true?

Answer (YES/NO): NO